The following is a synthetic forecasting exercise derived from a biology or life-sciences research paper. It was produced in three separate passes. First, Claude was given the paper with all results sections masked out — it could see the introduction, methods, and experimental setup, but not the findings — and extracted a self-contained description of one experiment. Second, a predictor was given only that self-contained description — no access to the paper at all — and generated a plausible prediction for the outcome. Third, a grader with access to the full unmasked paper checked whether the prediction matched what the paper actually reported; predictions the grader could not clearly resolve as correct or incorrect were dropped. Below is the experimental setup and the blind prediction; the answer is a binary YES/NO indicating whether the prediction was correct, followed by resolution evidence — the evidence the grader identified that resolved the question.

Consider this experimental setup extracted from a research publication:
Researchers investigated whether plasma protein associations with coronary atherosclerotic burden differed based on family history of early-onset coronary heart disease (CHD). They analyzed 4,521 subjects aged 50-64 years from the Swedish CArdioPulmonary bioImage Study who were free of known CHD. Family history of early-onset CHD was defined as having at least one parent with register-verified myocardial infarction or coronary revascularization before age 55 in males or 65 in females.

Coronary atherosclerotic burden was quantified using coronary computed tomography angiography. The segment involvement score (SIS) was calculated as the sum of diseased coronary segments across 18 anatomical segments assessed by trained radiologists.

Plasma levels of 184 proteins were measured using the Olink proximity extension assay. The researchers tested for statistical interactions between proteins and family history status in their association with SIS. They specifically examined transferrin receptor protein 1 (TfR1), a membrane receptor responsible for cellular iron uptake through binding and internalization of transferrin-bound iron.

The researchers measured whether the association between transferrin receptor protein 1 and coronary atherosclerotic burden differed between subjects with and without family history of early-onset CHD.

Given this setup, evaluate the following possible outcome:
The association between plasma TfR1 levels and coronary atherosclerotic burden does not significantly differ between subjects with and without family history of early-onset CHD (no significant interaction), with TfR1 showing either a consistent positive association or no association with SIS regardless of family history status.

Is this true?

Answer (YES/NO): NO